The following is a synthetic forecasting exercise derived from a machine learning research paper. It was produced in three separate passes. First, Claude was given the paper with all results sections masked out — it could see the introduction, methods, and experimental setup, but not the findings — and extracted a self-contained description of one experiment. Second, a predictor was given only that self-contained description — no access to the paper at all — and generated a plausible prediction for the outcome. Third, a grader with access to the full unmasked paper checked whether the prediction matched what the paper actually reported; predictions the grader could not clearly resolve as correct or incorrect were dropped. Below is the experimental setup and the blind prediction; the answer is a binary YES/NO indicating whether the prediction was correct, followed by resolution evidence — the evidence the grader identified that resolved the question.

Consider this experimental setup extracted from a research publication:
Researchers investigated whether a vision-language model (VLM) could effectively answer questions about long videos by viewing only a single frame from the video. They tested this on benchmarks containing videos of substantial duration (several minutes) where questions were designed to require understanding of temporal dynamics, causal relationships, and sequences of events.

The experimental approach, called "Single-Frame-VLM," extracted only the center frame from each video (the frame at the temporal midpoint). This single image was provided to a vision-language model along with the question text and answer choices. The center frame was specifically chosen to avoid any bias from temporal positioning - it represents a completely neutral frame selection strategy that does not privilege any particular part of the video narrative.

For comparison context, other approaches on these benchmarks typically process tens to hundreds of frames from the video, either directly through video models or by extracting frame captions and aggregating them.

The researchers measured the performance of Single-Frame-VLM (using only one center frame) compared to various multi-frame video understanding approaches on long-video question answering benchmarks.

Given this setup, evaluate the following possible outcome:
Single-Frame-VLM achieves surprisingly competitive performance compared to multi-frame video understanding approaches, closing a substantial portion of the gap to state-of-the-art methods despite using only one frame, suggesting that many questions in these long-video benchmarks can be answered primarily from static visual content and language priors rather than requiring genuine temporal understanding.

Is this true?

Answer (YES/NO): YES